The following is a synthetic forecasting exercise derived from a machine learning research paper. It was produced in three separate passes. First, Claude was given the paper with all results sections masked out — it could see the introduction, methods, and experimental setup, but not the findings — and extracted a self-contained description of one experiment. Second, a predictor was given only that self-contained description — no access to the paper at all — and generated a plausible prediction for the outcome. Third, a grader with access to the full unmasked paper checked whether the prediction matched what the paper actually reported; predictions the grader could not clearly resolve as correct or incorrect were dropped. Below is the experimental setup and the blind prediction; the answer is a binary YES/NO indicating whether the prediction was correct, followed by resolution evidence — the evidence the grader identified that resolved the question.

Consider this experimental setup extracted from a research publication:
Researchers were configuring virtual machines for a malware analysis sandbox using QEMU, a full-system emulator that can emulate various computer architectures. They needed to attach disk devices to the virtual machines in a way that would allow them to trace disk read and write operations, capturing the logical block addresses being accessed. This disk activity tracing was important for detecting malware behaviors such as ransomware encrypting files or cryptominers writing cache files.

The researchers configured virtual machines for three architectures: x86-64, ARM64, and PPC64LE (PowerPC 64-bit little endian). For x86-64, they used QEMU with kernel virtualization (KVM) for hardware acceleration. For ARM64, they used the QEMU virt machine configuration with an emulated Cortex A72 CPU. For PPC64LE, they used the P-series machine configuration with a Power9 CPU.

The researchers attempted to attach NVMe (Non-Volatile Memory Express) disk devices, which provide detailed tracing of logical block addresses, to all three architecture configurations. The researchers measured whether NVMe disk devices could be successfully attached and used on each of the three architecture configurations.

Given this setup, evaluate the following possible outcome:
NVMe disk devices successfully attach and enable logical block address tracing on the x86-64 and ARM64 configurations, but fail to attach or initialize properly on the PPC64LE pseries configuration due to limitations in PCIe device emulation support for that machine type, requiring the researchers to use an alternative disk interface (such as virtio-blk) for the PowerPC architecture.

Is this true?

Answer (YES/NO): NO